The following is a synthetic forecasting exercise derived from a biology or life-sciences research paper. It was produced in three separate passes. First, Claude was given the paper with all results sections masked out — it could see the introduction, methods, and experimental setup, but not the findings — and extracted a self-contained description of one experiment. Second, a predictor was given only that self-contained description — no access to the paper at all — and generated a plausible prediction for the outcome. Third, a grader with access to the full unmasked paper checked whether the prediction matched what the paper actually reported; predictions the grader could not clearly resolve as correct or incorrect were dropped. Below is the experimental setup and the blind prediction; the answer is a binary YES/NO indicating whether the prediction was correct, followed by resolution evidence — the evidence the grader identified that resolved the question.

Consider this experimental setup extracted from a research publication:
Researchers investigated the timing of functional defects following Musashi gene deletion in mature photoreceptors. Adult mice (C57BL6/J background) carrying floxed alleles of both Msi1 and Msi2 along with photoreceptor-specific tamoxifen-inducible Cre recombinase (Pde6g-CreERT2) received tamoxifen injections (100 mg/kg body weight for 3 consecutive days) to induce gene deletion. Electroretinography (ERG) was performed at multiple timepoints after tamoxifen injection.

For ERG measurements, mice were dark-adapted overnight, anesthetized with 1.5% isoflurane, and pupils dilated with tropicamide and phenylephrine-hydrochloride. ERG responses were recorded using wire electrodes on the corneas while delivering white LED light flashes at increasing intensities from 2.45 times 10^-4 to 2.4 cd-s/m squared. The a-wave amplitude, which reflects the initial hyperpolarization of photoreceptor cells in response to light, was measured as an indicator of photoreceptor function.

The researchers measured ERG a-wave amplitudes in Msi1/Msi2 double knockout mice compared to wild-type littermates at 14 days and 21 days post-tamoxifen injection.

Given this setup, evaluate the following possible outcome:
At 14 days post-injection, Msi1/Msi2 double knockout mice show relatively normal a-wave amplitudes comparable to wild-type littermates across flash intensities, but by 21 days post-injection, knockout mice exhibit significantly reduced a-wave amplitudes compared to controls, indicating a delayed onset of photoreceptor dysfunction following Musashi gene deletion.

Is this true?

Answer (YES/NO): NO